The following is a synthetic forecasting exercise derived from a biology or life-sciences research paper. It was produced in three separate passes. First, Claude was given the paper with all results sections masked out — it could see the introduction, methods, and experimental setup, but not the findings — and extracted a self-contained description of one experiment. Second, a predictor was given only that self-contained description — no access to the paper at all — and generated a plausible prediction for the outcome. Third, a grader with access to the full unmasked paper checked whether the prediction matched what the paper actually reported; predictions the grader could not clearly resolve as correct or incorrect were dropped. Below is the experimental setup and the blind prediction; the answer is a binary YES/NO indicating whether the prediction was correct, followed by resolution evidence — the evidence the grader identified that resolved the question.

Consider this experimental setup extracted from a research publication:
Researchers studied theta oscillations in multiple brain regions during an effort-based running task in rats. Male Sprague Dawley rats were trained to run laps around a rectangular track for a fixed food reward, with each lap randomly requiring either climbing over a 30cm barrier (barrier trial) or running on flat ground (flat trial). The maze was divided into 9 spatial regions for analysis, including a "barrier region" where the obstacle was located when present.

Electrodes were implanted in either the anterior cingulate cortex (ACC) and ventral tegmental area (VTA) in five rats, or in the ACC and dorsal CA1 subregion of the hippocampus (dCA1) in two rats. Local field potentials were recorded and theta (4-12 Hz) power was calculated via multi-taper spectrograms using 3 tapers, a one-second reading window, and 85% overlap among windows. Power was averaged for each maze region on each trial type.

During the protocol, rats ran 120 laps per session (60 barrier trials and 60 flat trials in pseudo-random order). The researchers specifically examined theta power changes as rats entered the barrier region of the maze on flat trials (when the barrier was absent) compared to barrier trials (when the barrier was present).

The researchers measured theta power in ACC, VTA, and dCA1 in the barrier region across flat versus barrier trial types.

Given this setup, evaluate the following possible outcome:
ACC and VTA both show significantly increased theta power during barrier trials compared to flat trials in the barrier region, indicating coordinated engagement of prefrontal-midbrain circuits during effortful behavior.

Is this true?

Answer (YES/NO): NO